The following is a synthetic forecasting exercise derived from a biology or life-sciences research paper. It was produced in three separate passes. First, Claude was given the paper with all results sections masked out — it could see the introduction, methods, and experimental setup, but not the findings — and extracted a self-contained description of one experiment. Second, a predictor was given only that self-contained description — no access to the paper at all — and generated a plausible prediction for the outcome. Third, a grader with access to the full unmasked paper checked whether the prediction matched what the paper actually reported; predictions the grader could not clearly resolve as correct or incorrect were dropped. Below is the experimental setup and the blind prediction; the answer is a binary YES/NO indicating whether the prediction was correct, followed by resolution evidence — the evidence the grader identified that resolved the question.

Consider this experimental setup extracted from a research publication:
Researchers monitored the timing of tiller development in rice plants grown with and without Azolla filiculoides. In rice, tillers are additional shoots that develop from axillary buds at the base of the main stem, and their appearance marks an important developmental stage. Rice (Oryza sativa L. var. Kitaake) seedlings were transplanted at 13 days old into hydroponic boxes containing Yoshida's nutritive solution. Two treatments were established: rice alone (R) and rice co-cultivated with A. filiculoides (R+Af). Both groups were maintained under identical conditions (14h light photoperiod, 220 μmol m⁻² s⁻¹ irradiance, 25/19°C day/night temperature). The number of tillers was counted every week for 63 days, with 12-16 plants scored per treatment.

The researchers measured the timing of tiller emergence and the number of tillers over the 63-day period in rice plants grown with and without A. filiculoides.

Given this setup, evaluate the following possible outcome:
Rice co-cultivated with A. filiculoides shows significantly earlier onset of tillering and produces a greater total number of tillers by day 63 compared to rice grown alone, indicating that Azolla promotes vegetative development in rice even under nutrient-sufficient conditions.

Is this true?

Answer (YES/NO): NO